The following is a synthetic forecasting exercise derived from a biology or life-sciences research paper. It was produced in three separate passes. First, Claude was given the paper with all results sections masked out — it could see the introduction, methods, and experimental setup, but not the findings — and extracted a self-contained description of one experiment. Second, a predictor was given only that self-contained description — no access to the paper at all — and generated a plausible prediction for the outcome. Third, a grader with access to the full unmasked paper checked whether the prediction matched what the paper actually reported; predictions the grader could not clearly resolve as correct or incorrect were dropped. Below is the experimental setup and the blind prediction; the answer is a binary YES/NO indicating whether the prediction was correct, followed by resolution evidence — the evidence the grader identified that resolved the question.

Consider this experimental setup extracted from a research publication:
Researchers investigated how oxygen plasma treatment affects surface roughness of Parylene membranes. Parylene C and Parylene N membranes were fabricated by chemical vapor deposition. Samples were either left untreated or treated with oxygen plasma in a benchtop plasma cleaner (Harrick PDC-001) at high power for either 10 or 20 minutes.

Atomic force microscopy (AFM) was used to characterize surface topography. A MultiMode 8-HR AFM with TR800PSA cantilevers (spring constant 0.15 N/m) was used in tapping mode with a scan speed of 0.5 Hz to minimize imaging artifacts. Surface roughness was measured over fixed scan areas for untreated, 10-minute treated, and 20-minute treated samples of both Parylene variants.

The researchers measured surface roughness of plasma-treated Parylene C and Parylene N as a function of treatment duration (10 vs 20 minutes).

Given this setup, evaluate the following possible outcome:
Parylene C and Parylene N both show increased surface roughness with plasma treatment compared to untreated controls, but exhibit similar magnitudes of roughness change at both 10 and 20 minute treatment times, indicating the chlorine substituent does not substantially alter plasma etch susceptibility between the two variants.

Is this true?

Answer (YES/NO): NO